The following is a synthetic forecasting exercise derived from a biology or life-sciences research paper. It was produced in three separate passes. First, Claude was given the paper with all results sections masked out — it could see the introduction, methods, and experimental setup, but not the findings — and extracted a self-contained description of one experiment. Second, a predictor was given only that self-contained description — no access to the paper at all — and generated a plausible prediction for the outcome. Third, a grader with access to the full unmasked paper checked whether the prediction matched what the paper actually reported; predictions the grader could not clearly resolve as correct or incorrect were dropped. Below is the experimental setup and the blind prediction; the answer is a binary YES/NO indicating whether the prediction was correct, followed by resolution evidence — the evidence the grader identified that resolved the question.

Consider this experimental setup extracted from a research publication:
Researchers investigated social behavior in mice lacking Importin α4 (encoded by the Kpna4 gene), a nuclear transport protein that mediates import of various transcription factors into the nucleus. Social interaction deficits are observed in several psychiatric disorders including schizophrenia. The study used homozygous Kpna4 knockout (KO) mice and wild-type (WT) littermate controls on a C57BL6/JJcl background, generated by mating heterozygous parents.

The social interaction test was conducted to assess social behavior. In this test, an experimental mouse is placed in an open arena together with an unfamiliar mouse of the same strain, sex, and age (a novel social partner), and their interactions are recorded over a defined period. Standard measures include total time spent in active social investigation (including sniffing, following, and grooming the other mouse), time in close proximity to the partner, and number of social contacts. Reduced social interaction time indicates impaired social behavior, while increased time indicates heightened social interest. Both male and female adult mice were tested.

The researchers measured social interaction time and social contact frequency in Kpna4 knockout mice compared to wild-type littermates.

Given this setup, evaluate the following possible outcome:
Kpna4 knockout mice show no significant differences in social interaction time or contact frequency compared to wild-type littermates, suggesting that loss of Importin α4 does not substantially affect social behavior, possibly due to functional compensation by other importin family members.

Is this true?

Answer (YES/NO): NO